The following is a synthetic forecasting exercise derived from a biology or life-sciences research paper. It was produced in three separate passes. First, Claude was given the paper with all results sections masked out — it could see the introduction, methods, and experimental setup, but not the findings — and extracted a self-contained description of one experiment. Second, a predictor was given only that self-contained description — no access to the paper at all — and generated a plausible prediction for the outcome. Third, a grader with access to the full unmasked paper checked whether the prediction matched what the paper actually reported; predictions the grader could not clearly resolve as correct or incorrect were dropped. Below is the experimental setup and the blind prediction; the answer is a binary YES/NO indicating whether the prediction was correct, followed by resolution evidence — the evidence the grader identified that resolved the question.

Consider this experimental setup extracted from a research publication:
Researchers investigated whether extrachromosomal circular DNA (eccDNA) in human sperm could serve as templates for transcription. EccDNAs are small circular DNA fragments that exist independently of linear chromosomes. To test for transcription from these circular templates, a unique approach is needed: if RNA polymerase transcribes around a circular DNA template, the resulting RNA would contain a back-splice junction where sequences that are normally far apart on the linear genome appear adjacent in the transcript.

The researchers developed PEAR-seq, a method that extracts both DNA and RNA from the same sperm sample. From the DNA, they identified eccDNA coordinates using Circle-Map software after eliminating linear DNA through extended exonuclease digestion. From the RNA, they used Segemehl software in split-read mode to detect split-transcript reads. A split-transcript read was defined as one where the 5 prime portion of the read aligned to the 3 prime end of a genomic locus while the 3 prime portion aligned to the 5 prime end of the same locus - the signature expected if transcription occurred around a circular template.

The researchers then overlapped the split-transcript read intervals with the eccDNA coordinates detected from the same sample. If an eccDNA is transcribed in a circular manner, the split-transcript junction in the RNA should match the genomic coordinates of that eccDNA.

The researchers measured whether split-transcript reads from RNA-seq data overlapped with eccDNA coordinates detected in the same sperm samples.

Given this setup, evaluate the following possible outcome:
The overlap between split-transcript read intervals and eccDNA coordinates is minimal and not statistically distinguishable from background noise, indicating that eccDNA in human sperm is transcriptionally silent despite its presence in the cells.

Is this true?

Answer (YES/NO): NO